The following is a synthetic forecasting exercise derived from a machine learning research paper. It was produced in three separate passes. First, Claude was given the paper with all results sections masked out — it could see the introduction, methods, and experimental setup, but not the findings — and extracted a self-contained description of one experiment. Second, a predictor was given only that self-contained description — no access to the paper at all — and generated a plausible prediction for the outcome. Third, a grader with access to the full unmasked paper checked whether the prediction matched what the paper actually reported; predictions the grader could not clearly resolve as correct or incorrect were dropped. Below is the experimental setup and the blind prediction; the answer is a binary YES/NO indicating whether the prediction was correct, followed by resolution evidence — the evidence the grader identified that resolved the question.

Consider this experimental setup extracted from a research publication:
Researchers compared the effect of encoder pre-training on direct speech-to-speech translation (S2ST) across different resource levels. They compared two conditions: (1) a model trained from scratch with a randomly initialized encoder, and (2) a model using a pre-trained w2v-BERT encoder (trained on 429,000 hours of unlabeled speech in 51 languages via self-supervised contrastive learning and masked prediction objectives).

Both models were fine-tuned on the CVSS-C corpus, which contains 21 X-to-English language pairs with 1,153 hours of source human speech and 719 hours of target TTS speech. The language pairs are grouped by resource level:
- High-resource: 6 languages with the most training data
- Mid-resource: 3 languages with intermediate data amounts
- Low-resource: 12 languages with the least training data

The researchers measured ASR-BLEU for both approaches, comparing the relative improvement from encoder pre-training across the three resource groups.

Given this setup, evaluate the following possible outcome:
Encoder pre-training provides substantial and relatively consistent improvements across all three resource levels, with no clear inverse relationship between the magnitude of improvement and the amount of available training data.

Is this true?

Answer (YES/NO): NO